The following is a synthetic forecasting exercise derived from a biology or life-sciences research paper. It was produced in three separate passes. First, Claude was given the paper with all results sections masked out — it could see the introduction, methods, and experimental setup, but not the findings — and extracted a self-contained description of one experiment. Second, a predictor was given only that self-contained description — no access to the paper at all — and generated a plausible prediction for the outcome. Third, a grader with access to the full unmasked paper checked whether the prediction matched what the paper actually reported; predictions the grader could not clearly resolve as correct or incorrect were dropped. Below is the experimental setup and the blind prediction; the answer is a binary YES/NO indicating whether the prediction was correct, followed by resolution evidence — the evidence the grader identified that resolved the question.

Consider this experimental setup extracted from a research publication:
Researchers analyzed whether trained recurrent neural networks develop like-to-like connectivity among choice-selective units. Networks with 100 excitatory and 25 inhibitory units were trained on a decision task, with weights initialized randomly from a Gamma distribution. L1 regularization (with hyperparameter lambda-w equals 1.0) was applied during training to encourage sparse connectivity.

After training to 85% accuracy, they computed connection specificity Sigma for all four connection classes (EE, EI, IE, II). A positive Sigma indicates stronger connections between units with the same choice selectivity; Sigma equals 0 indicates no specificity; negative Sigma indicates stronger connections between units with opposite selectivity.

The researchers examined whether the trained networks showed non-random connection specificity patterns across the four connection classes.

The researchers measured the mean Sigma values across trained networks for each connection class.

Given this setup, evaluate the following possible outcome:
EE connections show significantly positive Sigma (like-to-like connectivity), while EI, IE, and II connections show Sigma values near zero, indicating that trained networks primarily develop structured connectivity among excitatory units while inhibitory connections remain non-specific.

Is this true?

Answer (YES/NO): NO